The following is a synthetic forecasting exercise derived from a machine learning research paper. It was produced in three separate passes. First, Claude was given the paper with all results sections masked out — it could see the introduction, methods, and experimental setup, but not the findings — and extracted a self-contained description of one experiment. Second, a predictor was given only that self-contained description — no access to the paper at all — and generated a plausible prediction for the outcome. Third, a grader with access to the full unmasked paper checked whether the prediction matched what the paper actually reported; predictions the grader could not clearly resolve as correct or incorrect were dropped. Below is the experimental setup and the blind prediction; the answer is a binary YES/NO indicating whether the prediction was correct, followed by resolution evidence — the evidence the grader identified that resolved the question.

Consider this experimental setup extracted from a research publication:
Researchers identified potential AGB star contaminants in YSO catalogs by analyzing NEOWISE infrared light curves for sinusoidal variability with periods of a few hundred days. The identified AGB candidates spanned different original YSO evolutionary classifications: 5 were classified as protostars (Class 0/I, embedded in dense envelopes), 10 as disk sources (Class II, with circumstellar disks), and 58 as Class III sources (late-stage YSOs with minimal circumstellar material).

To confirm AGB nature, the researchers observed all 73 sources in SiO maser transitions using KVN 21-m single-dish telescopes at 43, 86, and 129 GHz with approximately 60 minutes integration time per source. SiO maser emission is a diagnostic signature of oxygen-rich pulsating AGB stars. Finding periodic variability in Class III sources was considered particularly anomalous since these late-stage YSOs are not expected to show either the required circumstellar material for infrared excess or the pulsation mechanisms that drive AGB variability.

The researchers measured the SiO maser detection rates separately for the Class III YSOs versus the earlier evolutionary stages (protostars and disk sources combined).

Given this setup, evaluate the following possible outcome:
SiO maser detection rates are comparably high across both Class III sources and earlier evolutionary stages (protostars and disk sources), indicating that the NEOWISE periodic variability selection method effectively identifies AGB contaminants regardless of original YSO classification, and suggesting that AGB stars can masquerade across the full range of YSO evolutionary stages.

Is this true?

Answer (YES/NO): NO